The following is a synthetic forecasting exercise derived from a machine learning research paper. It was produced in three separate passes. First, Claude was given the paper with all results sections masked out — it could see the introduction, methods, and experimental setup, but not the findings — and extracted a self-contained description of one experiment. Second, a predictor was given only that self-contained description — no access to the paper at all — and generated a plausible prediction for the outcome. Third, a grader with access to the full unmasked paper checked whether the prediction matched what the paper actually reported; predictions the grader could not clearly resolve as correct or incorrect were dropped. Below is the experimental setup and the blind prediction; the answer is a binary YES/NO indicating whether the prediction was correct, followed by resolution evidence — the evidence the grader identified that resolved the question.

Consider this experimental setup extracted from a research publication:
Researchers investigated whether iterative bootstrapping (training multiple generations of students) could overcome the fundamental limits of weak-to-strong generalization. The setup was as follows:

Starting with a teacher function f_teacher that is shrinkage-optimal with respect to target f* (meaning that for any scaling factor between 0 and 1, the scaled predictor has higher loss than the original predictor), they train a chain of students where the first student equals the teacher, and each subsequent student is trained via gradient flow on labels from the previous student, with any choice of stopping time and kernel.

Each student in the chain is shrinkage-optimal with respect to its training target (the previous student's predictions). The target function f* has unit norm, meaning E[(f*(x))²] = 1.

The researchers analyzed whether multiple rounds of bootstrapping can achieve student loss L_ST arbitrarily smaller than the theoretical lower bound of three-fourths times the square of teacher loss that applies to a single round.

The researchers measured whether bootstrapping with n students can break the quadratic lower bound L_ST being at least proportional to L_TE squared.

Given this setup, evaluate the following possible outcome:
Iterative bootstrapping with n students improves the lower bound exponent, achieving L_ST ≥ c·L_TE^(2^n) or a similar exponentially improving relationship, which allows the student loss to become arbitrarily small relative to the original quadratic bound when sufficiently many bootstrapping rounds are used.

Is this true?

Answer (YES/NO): NO